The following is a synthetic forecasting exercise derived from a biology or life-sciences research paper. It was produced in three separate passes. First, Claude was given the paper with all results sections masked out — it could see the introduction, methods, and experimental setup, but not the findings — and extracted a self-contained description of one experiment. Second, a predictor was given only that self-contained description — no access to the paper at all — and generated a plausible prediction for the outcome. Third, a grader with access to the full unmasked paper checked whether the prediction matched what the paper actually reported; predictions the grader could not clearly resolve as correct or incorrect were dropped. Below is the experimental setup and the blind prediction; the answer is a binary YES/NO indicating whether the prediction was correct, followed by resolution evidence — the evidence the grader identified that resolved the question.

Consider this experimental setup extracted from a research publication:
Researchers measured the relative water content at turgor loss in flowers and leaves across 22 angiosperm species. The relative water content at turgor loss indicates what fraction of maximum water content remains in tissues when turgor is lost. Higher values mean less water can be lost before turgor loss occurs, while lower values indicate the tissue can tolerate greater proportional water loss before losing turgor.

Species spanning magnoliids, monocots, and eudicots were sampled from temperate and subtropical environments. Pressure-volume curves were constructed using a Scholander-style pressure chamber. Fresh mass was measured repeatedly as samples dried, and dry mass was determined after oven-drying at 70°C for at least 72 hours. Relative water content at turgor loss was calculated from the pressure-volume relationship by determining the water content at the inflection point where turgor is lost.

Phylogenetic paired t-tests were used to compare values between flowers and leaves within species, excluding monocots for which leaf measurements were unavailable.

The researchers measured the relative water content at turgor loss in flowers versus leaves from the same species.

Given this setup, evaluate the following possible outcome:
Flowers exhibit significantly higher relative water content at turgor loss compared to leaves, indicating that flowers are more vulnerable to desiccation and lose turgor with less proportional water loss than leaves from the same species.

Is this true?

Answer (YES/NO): NO